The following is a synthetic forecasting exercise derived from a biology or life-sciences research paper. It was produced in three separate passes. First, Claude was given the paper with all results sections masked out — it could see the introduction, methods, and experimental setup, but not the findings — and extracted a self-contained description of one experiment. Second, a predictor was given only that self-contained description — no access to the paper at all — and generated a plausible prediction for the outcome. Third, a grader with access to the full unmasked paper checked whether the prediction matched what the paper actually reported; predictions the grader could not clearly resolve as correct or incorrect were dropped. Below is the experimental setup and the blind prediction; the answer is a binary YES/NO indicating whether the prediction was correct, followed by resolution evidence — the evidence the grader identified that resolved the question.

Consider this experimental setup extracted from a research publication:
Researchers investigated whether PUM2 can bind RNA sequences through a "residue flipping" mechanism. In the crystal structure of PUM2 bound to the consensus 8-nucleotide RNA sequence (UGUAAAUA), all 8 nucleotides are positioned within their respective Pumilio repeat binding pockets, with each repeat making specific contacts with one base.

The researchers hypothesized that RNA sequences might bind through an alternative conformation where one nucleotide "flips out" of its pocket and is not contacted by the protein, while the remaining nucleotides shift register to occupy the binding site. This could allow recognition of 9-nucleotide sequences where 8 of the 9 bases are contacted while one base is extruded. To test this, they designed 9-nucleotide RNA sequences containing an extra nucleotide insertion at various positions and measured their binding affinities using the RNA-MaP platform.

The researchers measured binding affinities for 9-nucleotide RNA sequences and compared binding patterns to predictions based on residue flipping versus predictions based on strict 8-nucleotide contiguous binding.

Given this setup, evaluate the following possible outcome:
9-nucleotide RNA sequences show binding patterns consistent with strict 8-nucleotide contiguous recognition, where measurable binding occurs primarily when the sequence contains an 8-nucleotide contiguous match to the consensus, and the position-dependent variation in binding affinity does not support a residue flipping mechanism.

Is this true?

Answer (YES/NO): NO